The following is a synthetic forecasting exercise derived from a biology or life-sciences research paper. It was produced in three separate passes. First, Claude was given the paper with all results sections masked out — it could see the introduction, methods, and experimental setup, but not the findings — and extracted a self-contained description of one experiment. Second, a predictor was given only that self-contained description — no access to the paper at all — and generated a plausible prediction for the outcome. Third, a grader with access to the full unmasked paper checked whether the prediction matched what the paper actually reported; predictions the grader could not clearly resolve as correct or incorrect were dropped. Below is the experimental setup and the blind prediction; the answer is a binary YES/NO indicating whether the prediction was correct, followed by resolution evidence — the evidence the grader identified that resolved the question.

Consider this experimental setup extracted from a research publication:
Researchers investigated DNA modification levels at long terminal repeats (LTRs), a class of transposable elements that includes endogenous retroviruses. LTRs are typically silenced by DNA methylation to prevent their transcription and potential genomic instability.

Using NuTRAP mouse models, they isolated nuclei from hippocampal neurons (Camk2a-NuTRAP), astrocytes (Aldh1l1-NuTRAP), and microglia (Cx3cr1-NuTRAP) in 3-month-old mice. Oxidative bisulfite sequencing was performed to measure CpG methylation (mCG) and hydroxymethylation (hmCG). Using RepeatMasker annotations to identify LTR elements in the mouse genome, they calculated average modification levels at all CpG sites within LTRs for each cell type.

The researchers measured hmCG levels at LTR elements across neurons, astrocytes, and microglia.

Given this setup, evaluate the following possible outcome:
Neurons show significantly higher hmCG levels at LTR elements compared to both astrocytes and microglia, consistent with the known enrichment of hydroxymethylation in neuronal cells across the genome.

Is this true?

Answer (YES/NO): YES